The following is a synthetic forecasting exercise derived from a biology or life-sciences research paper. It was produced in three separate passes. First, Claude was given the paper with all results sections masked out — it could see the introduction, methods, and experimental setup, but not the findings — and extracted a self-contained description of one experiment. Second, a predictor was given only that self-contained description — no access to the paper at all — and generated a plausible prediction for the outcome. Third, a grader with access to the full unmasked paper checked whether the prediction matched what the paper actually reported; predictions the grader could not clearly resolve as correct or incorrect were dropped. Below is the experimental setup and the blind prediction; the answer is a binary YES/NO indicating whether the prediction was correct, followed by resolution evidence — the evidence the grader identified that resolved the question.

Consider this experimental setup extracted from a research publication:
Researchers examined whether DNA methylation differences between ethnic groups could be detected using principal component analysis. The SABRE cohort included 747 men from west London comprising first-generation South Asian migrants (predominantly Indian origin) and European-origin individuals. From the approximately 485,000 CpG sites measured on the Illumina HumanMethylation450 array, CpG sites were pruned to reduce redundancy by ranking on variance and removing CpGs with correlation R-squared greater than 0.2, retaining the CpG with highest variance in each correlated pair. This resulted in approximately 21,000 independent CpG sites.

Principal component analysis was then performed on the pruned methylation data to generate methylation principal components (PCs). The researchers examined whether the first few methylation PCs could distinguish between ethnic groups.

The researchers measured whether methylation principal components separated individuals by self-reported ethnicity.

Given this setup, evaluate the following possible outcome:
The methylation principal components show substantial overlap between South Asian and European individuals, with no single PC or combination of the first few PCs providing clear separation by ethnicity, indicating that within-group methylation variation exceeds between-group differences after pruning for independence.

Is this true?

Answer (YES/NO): YES